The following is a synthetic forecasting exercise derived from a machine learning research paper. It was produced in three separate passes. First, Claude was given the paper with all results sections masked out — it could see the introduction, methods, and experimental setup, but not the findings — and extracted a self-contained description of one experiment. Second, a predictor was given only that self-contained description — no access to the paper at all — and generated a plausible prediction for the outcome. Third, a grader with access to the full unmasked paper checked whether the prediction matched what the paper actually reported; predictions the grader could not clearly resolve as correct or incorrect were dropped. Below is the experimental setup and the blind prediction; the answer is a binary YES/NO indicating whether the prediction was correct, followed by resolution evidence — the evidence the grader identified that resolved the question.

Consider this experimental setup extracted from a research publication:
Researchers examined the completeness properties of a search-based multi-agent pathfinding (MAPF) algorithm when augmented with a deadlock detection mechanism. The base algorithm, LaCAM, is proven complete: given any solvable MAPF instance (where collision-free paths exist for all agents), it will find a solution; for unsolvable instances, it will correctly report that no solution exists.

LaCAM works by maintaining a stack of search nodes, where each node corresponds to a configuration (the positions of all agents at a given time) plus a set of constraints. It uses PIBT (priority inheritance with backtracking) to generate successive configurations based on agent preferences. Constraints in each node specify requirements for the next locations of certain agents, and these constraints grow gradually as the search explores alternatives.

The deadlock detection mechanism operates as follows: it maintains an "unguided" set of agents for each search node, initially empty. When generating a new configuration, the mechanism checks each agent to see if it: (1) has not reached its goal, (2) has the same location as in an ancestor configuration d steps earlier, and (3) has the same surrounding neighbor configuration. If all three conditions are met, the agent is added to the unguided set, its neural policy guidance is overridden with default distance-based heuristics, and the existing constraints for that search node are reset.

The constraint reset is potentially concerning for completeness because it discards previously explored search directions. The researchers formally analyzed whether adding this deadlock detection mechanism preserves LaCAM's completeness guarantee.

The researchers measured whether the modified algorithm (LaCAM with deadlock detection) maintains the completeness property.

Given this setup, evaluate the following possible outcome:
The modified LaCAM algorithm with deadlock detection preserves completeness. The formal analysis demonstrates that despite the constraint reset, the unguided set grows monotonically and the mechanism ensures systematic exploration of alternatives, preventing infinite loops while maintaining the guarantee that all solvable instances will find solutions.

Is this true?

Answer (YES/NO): YES